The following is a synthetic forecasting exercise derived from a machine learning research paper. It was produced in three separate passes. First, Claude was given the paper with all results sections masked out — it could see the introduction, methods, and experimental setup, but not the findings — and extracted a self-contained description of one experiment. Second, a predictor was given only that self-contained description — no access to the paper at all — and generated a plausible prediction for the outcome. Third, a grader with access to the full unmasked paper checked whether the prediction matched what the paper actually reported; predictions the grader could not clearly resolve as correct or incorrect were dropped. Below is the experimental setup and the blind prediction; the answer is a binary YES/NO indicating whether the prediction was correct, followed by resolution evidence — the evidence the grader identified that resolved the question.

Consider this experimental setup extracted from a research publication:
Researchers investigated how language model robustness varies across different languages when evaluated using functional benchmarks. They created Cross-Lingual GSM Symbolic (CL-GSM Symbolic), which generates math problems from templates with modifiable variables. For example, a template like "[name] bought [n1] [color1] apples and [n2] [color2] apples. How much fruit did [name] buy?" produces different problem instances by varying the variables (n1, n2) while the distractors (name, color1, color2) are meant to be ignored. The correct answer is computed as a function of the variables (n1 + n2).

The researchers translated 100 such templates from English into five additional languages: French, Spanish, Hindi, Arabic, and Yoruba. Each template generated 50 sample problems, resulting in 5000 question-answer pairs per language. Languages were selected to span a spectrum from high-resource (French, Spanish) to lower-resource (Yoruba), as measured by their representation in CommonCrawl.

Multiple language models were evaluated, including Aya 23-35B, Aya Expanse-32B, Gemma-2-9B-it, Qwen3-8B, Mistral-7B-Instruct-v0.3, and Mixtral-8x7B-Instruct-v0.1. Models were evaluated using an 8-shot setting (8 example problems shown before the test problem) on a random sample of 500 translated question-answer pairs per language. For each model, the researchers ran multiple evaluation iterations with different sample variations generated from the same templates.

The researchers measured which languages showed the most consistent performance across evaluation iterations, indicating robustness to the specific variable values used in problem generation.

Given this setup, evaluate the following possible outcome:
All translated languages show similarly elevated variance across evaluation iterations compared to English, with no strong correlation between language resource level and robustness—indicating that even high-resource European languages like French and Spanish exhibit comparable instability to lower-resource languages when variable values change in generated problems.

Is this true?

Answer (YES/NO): NO